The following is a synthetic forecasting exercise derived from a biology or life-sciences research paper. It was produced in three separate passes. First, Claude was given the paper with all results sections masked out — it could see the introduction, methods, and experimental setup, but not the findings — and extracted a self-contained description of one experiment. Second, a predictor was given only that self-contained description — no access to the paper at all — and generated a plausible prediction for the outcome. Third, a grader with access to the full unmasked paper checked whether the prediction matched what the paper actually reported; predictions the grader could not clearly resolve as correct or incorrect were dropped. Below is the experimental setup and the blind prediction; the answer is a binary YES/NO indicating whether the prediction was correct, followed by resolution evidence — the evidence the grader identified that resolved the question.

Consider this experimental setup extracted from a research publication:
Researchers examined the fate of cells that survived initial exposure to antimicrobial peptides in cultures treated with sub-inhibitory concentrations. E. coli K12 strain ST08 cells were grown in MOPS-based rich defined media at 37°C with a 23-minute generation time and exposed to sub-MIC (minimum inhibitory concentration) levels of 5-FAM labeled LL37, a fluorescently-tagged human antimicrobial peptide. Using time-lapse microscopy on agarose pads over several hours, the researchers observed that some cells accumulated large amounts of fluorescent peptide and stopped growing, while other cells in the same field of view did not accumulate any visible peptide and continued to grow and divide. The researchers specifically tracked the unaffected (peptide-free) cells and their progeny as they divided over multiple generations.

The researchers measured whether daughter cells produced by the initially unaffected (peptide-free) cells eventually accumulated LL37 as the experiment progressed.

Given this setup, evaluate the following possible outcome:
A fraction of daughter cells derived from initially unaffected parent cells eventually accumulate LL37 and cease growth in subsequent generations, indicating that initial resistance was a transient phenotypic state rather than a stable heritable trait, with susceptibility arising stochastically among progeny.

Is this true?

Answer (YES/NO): YES